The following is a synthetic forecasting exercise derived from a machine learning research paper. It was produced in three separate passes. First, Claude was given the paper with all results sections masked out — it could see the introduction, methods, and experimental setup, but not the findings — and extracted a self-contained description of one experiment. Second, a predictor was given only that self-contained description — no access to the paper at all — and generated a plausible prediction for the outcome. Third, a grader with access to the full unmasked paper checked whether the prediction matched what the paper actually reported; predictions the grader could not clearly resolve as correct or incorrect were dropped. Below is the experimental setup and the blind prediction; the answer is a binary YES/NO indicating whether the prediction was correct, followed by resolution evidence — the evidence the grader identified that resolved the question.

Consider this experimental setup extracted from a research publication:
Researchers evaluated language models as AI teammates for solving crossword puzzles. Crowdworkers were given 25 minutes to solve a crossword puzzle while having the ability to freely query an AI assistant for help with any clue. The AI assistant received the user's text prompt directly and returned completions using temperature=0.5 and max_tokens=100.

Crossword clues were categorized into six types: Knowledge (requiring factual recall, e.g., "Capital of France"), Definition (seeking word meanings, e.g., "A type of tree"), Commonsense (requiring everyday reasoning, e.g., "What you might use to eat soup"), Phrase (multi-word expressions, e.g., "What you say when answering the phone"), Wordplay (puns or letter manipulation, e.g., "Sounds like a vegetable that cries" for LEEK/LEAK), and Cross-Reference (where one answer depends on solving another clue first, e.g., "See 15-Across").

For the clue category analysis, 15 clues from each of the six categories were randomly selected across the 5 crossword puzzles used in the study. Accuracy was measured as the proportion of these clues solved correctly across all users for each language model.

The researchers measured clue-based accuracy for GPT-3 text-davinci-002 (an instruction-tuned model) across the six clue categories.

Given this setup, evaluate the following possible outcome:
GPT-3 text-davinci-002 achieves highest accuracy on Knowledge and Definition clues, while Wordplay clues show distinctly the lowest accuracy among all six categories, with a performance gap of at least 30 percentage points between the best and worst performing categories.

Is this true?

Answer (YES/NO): NO